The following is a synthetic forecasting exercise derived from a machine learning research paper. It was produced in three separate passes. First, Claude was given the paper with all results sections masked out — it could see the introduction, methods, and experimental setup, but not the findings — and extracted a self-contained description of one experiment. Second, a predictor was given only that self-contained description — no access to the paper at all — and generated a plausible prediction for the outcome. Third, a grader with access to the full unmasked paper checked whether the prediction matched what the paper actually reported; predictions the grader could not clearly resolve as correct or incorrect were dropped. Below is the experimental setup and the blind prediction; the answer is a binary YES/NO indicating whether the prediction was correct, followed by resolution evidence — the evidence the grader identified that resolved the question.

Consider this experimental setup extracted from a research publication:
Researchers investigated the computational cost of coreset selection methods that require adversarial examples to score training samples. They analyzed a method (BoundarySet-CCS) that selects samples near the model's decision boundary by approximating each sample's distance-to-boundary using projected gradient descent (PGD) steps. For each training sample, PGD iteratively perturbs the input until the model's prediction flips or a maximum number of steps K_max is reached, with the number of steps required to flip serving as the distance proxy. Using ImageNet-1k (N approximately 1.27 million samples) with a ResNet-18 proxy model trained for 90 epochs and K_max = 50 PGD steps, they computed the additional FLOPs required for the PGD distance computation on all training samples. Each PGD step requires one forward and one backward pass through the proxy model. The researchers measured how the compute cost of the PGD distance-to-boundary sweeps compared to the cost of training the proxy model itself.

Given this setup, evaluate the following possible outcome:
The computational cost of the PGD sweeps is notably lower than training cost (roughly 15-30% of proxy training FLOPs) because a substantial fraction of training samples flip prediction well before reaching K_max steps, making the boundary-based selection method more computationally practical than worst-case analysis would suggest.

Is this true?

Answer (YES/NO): NO